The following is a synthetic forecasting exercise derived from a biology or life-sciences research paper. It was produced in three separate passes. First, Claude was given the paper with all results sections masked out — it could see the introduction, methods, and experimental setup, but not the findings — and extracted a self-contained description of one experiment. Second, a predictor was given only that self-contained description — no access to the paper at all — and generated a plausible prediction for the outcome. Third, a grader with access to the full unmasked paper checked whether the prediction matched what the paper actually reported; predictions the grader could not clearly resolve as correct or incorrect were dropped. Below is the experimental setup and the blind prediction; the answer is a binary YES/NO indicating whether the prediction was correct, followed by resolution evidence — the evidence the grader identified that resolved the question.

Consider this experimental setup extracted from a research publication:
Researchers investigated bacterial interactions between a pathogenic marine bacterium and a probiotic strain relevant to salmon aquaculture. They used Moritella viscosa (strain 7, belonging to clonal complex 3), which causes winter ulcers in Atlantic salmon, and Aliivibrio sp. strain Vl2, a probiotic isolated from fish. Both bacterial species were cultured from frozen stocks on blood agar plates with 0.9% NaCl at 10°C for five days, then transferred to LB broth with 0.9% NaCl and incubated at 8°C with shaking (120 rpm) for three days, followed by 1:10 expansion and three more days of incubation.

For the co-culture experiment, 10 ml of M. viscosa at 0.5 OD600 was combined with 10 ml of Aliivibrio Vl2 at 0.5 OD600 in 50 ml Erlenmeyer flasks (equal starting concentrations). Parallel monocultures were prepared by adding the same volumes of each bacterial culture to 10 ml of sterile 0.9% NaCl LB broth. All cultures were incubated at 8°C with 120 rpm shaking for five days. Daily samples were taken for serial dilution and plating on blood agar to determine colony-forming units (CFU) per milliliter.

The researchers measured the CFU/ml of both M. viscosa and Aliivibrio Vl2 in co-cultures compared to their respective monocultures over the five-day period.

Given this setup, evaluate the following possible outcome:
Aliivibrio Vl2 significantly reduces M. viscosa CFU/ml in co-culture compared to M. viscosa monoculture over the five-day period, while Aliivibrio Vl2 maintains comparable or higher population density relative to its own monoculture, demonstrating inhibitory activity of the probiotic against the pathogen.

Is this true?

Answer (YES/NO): NO